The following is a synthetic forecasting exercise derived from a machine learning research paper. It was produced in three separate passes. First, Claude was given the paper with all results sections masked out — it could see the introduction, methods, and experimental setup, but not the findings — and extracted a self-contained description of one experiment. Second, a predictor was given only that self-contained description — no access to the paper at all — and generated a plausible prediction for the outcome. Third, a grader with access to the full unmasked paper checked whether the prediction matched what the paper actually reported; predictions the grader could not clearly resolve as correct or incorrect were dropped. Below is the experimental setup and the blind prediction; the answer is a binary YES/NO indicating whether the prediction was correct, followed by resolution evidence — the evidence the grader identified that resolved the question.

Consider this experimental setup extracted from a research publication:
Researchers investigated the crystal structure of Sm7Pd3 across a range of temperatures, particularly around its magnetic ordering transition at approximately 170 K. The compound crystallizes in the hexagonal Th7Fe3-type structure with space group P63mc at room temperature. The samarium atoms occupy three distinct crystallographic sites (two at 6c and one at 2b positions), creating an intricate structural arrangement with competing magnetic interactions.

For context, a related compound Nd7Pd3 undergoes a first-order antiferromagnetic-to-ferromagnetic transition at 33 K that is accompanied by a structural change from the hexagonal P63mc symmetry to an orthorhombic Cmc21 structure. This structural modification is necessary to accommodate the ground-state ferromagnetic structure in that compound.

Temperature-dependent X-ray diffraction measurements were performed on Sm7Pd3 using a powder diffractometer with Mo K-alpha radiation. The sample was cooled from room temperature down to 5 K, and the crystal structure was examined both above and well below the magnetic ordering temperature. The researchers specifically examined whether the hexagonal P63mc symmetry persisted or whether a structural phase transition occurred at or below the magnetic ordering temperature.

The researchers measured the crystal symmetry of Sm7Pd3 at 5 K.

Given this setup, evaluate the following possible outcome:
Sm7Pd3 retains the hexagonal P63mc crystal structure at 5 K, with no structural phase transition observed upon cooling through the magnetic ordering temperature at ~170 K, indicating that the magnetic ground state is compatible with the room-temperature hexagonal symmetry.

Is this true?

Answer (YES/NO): YES